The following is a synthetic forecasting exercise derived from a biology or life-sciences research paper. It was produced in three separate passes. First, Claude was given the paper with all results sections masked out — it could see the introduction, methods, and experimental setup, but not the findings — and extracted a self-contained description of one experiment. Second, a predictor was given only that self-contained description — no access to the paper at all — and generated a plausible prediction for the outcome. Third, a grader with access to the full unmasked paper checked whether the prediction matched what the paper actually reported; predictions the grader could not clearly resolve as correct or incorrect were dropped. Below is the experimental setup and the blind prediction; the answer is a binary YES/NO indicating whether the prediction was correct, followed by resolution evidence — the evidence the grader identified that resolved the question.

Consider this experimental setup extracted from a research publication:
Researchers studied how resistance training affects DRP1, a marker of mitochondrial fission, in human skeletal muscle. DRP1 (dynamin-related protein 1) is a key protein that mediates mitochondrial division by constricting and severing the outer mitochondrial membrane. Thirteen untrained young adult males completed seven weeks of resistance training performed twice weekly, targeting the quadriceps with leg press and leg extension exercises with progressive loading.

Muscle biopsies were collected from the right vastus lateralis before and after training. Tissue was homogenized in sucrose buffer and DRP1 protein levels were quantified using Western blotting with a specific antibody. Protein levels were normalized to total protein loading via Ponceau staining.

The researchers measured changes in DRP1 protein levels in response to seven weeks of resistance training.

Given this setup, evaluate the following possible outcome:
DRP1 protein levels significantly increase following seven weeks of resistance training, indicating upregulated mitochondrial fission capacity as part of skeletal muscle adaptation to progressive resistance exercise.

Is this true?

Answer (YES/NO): YES